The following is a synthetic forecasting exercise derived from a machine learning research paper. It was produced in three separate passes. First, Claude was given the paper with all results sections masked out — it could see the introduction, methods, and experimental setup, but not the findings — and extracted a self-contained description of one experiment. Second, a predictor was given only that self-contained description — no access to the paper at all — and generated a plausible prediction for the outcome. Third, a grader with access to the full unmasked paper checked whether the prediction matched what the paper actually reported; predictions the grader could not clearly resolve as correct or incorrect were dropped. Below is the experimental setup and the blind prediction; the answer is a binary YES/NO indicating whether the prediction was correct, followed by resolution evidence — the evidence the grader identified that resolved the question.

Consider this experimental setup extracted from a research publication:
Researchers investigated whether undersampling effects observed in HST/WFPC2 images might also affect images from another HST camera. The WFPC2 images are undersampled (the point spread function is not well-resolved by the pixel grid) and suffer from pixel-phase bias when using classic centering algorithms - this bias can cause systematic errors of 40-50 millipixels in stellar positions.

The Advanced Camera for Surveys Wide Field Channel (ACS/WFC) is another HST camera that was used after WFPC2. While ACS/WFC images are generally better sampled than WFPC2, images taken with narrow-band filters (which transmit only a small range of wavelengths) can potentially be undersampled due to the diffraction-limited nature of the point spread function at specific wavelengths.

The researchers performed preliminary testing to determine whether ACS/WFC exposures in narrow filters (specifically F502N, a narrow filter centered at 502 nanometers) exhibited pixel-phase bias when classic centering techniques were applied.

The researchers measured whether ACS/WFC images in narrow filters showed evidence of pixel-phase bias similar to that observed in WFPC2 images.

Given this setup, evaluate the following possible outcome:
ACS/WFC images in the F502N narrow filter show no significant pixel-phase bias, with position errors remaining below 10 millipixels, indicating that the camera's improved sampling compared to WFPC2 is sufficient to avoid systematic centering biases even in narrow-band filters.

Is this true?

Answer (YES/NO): NO